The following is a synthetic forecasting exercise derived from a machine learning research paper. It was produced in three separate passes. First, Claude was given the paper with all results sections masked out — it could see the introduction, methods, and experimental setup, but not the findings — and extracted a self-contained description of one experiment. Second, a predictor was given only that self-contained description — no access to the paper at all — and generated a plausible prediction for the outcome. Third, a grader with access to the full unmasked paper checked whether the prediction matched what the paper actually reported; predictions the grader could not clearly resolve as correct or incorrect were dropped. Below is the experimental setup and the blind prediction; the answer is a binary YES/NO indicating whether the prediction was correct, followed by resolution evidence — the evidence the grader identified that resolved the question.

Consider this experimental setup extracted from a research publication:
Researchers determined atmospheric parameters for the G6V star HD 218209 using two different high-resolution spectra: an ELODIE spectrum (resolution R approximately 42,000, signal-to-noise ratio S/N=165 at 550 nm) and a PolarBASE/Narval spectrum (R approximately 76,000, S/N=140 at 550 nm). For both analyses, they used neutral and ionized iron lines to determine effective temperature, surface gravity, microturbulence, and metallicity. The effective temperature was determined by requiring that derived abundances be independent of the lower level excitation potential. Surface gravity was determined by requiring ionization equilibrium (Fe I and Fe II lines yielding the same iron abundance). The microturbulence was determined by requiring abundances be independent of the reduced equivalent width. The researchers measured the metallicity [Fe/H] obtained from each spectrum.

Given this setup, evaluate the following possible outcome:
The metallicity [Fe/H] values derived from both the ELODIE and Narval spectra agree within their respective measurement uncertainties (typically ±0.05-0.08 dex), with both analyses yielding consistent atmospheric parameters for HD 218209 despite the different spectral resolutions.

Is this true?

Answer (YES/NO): YES